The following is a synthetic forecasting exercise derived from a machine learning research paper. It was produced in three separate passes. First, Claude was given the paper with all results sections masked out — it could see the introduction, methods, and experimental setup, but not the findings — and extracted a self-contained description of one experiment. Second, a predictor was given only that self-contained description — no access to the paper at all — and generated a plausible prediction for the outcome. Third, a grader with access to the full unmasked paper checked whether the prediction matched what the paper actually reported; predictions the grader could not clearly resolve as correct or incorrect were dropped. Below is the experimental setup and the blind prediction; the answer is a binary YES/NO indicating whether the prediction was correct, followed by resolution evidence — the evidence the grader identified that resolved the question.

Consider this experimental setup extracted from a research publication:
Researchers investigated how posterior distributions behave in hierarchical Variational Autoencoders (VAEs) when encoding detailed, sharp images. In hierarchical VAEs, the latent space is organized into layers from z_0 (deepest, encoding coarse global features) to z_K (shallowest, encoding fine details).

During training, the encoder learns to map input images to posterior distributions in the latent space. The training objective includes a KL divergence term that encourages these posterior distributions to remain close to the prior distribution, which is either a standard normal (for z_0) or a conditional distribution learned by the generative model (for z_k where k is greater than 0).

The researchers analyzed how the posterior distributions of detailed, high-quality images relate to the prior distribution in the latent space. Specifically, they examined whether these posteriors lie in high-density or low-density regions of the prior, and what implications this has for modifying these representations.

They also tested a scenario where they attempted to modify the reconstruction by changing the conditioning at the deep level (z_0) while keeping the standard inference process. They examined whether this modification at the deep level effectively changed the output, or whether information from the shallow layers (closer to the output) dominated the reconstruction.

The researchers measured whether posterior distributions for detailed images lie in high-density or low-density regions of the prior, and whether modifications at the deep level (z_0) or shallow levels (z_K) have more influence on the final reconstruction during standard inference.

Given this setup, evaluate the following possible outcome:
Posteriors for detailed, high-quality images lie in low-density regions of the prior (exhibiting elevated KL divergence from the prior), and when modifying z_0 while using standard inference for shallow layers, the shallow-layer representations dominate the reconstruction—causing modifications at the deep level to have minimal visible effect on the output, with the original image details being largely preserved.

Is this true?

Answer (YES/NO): YES